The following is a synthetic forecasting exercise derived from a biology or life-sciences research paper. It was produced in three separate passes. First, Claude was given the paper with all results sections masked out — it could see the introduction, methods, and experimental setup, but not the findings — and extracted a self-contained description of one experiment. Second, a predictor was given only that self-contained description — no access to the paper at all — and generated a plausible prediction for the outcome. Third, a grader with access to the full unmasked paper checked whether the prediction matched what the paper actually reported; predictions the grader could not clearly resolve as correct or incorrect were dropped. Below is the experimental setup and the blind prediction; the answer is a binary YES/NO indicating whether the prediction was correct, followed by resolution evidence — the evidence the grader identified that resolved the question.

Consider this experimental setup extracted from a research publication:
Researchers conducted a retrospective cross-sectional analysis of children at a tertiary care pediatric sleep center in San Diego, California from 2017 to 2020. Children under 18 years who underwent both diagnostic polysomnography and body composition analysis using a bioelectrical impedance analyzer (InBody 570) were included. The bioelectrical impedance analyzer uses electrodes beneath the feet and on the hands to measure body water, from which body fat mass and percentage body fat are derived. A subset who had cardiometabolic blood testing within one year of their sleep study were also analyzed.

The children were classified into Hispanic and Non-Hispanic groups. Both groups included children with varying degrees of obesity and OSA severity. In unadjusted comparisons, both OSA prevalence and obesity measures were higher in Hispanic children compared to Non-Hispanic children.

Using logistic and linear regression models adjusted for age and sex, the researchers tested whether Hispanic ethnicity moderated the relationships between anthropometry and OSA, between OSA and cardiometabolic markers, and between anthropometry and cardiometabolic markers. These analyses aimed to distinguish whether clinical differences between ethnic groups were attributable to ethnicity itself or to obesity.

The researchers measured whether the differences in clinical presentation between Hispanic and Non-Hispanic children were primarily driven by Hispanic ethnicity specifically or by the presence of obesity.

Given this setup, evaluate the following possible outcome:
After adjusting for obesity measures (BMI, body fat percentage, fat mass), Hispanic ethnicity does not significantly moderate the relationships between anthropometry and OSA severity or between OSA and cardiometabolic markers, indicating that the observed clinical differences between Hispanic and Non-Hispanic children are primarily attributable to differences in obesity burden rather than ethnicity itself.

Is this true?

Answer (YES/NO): YES